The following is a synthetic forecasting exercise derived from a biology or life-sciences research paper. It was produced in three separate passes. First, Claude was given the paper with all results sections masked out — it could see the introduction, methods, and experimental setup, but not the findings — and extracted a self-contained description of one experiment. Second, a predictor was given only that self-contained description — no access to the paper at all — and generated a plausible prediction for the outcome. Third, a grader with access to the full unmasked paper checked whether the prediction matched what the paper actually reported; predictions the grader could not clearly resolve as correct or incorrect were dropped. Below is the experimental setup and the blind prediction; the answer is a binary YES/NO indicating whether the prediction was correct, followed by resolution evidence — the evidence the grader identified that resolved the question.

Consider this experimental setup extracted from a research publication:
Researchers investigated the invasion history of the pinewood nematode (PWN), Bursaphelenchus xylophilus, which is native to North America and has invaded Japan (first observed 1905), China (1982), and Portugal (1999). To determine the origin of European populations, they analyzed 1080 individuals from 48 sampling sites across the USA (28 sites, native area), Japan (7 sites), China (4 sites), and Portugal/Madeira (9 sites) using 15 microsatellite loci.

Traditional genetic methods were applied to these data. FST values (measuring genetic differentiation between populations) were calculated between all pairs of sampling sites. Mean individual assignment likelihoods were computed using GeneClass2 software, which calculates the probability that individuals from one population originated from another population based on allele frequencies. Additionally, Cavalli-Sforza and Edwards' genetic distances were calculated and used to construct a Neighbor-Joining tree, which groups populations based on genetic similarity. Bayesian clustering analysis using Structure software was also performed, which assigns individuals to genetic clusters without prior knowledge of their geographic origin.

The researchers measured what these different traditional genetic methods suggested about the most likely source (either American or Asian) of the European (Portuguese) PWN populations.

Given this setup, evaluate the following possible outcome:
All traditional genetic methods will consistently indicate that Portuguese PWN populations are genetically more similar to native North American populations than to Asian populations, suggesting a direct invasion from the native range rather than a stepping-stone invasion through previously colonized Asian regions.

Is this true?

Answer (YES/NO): NO